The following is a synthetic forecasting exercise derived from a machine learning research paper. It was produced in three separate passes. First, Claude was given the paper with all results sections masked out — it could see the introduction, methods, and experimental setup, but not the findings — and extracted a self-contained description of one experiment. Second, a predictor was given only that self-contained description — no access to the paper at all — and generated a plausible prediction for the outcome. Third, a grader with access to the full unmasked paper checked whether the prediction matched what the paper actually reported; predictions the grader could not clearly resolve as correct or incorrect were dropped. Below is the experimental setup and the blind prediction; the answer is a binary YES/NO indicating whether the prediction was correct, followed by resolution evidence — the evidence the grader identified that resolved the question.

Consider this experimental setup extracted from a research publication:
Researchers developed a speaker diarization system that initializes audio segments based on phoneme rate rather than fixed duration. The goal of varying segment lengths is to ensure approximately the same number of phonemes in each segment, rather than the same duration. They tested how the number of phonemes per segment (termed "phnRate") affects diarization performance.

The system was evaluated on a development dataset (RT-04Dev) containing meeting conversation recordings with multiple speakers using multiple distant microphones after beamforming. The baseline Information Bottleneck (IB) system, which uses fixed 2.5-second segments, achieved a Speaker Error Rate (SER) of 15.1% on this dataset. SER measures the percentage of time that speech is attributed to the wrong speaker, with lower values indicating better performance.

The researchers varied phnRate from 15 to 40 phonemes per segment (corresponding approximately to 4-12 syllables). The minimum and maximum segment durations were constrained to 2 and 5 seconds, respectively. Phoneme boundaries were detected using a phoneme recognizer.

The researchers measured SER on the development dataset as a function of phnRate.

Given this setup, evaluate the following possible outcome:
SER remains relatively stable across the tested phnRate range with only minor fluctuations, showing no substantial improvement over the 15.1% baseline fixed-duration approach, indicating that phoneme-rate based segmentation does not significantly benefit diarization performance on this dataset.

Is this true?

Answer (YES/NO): NO